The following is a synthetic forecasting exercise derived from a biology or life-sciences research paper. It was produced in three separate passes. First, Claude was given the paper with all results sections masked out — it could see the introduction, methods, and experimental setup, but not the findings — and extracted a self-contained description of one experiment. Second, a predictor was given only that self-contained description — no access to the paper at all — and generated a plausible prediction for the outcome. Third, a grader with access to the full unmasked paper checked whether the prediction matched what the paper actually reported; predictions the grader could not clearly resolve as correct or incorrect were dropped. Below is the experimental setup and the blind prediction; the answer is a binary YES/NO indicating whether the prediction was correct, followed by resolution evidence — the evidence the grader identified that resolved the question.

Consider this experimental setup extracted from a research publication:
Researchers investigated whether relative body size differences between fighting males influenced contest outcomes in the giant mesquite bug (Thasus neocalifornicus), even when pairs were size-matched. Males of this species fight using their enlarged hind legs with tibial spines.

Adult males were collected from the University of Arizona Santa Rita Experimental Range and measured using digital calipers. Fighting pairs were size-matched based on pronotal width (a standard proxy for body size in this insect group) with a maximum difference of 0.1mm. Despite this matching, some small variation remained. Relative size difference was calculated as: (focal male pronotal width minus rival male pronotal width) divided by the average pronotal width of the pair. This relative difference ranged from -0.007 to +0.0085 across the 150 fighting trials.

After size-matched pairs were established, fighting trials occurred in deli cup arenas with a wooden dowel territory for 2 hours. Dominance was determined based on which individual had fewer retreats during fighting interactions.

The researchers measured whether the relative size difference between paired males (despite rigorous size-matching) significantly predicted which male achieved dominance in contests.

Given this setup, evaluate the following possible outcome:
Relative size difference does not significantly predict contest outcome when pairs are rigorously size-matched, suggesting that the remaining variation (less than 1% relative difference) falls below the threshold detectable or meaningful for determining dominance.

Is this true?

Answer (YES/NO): YES